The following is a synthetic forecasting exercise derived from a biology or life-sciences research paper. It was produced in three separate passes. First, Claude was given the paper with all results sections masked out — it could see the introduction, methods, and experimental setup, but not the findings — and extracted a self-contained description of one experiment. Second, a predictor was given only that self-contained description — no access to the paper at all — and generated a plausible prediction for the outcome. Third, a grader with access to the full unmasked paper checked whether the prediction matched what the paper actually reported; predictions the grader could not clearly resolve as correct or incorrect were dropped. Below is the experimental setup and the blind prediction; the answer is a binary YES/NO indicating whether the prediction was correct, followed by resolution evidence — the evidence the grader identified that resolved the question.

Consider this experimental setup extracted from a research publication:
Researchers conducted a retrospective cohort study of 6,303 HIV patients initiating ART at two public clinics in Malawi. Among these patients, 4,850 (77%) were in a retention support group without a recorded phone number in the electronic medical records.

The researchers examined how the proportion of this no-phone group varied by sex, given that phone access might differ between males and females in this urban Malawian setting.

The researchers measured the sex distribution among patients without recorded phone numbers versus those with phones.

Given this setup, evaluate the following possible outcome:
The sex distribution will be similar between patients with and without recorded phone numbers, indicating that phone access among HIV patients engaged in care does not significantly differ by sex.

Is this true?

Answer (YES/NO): NO